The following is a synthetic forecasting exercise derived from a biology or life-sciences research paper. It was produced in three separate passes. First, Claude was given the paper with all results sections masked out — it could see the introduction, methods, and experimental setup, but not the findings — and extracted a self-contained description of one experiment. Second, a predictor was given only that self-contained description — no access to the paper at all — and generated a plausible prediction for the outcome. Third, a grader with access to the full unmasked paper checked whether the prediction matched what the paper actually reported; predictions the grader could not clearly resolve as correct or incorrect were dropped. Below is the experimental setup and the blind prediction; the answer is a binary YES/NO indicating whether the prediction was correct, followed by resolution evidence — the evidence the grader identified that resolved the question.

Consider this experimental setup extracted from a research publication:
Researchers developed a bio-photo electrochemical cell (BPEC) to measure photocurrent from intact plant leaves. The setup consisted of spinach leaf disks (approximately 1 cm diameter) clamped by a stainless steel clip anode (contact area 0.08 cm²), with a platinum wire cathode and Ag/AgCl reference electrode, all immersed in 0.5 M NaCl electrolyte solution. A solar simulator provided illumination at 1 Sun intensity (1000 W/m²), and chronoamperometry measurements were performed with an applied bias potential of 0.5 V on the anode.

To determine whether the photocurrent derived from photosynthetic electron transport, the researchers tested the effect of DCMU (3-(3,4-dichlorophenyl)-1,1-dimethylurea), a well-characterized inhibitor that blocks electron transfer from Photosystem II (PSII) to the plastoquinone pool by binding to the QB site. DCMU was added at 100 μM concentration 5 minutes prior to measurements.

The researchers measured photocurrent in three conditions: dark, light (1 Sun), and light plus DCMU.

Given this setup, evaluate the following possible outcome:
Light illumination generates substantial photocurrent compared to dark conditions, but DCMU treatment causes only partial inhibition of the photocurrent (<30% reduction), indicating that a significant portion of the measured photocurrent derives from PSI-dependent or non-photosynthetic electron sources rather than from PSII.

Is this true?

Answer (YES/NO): NO